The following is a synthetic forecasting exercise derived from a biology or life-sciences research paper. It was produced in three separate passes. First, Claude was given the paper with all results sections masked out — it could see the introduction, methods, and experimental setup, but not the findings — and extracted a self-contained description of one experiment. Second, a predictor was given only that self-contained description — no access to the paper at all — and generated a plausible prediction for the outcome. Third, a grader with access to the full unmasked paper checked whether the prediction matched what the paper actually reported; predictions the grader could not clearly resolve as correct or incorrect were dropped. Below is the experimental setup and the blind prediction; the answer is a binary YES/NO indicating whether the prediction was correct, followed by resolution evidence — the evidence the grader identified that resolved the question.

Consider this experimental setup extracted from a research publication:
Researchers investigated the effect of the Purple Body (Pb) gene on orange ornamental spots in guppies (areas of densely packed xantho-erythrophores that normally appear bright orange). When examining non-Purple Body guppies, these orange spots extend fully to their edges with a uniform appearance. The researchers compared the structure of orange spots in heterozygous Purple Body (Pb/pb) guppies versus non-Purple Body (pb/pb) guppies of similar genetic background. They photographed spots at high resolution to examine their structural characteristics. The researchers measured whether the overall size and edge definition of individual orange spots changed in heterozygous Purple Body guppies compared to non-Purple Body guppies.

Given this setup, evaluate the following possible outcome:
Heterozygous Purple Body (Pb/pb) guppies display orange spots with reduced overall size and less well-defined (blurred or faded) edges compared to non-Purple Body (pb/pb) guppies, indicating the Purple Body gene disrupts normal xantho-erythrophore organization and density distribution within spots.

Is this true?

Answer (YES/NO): NO